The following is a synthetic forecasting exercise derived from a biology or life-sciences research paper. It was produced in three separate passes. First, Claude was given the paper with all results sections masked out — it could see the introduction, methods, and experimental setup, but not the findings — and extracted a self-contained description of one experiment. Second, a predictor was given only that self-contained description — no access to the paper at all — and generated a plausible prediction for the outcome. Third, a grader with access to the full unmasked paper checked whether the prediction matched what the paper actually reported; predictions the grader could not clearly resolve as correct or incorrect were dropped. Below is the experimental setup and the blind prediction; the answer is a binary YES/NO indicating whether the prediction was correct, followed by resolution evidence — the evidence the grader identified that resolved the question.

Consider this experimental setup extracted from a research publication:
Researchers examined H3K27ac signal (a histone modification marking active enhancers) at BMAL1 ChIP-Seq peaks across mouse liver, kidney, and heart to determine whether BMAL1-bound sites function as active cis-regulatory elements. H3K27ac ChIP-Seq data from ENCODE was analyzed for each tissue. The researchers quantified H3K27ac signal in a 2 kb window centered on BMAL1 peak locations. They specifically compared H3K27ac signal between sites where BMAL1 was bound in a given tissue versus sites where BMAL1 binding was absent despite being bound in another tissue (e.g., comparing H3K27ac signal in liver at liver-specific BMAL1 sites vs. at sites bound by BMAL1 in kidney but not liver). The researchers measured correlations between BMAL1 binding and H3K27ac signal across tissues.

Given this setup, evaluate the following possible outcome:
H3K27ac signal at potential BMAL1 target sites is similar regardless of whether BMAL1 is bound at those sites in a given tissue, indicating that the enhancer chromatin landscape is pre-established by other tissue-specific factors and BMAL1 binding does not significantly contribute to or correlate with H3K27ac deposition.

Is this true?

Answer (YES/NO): NO